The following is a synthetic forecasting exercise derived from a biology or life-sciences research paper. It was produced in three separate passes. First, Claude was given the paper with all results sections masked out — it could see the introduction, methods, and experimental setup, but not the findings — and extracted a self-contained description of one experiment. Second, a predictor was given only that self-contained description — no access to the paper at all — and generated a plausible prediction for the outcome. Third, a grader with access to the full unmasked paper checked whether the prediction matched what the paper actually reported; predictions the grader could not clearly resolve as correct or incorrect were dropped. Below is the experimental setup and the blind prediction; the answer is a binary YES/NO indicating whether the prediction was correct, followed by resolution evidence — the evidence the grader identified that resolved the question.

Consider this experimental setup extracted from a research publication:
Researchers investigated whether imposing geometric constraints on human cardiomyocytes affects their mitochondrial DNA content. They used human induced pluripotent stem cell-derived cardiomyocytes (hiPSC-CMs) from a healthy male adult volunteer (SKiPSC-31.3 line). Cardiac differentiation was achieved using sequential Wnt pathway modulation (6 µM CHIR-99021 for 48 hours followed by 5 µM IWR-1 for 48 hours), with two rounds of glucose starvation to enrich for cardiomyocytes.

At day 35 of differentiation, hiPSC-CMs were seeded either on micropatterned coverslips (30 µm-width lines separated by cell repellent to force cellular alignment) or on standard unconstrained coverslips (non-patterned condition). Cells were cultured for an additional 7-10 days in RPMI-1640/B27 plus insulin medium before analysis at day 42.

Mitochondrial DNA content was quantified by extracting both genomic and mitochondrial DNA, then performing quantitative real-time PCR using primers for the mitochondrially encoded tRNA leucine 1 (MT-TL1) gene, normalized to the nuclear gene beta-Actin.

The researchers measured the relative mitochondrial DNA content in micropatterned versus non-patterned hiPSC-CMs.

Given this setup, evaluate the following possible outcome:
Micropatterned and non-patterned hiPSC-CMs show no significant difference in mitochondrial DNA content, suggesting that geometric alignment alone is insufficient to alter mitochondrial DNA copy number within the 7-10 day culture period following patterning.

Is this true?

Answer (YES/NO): YES